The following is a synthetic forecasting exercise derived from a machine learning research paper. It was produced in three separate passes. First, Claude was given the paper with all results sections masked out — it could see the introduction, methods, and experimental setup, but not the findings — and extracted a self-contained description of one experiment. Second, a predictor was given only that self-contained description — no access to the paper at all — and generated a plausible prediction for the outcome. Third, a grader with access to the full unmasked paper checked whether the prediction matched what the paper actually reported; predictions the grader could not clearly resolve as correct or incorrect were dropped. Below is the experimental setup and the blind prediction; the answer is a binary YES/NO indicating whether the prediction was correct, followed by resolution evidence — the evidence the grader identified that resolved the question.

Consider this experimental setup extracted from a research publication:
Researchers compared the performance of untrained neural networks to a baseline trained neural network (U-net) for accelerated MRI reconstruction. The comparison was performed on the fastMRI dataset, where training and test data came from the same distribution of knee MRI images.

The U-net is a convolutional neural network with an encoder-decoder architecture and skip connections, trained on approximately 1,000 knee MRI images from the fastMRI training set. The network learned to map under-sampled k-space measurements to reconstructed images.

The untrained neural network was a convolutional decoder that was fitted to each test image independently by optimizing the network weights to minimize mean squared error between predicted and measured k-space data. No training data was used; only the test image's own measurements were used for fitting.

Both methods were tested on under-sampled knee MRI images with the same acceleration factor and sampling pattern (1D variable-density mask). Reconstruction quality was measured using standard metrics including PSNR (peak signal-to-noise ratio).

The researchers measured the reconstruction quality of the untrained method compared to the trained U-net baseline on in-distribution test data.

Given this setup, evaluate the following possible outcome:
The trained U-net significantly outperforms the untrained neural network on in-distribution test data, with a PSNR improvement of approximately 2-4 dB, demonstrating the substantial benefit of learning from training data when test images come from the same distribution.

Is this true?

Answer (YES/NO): NO